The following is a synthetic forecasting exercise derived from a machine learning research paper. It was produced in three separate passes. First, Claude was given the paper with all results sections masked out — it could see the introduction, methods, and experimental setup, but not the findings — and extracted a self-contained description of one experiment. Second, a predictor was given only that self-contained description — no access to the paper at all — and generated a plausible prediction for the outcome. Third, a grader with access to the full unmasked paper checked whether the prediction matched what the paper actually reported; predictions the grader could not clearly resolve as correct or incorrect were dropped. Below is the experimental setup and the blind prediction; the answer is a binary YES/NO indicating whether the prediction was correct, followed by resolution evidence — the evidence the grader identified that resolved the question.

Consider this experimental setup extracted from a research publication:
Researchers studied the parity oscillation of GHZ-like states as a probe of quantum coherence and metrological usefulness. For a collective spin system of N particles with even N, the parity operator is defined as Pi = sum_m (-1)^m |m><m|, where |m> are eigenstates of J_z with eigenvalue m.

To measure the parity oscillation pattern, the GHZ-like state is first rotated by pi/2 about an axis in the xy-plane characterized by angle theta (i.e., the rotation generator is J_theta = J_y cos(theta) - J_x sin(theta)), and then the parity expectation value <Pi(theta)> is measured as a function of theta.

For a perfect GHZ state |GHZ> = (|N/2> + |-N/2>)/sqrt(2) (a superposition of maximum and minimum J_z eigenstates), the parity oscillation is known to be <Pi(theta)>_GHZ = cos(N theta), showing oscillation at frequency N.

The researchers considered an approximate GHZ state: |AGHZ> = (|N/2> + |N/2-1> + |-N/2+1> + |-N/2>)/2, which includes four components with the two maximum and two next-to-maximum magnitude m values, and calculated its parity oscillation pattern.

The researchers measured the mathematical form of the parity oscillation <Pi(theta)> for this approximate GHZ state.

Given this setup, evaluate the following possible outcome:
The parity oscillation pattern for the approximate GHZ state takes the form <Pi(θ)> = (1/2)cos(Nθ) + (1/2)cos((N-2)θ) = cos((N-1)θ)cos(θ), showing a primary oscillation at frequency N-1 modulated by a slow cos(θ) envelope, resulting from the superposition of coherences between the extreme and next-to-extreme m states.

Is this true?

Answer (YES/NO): YES